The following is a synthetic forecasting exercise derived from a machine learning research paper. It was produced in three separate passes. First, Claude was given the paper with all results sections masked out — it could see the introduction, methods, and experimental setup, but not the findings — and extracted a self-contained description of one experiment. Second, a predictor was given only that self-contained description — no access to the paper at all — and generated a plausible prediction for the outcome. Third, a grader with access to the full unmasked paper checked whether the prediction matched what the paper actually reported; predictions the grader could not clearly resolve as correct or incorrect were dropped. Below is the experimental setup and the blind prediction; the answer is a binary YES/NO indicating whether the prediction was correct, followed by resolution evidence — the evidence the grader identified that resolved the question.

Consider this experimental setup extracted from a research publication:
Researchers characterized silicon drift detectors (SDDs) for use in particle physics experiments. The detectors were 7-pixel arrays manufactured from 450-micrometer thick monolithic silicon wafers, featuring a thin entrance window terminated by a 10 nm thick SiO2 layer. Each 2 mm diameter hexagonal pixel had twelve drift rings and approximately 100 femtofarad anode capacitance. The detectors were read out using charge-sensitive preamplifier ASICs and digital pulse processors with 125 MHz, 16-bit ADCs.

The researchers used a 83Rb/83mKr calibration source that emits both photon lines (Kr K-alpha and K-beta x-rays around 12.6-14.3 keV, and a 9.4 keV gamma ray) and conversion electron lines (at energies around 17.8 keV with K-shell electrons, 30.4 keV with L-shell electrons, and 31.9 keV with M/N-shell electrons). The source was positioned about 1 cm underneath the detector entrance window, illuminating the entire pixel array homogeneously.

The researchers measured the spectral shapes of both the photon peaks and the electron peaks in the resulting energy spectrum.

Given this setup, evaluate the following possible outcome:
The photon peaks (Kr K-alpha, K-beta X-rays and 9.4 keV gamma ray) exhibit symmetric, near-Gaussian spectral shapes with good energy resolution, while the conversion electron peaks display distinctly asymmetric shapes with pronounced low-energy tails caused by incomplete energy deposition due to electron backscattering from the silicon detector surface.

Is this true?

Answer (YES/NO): NO